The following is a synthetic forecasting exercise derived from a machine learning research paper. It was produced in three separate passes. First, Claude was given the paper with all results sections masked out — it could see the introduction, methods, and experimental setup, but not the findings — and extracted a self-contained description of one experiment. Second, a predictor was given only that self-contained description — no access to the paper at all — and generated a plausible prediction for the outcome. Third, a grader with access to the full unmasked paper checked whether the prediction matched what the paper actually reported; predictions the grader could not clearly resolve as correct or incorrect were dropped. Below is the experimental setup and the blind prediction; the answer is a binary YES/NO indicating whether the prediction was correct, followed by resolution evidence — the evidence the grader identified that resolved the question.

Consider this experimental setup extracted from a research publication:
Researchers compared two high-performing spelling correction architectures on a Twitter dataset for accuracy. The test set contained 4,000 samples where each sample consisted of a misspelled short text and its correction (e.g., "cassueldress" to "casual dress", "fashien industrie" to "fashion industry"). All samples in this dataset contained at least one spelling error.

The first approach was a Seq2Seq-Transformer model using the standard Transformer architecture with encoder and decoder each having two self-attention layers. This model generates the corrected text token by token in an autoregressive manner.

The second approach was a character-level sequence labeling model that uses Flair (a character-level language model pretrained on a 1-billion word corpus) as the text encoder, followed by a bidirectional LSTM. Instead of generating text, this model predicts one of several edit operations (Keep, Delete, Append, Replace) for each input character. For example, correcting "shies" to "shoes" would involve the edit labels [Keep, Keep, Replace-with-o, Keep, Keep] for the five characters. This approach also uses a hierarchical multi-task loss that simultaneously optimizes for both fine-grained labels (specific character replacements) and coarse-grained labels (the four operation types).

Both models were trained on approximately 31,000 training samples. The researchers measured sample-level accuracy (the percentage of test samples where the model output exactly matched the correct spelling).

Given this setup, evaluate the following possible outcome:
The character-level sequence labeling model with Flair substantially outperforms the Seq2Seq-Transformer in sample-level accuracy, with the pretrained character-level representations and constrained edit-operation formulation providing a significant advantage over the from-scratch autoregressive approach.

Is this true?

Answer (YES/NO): NO